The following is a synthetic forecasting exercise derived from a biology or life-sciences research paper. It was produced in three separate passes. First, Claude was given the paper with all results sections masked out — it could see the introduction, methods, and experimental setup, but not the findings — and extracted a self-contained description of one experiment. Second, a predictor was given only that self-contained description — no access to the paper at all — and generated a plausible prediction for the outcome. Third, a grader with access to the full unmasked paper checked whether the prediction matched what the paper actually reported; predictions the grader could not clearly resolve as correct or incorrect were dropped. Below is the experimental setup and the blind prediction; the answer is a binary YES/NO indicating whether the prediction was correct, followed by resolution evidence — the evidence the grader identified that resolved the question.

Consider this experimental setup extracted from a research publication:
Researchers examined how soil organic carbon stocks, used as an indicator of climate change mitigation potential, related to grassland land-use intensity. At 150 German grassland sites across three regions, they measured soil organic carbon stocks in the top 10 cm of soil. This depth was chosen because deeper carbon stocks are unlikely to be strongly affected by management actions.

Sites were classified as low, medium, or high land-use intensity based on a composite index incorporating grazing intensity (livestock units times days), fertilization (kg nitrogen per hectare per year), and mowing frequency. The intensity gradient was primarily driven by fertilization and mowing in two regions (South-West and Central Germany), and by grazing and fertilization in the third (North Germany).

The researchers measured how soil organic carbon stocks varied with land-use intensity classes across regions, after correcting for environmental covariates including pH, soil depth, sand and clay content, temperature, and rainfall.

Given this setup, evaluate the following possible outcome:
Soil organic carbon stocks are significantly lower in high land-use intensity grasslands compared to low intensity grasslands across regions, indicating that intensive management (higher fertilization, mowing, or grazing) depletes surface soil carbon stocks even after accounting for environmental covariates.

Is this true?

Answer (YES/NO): NO